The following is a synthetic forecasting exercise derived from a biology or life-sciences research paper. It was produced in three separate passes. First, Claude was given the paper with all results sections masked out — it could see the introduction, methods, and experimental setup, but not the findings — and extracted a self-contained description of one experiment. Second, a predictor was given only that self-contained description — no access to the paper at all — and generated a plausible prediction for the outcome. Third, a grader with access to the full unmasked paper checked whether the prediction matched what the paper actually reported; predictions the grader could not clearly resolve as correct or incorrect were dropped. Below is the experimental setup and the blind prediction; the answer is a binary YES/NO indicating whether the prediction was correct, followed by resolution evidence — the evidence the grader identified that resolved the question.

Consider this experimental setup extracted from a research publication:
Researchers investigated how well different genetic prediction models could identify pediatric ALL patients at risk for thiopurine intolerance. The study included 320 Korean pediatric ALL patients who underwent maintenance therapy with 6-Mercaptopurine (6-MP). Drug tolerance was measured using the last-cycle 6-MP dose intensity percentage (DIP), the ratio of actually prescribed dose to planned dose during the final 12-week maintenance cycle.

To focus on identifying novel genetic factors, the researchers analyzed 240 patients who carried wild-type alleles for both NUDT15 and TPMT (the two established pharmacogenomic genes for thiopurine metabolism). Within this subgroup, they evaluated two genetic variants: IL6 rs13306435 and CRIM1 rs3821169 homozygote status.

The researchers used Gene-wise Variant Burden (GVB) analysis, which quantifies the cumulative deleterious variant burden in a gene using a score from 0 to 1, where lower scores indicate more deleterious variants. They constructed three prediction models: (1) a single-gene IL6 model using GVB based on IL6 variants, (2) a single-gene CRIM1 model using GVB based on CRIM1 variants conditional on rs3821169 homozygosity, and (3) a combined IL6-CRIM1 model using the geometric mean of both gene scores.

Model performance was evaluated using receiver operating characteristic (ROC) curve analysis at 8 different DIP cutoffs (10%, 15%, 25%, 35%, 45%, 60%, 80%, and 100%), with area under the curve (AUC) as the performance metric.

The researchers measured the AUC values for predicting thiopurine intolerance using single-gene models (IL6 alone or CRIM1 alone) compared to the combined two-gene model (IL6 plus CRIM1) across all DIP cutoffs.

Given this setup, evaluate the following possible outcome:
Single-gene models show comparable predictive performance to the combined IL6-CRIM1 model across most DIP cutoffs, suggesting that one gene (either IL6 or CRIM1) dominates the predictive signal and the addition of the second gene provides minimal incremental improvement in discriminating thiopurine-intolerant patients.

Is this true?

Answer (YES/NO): NO